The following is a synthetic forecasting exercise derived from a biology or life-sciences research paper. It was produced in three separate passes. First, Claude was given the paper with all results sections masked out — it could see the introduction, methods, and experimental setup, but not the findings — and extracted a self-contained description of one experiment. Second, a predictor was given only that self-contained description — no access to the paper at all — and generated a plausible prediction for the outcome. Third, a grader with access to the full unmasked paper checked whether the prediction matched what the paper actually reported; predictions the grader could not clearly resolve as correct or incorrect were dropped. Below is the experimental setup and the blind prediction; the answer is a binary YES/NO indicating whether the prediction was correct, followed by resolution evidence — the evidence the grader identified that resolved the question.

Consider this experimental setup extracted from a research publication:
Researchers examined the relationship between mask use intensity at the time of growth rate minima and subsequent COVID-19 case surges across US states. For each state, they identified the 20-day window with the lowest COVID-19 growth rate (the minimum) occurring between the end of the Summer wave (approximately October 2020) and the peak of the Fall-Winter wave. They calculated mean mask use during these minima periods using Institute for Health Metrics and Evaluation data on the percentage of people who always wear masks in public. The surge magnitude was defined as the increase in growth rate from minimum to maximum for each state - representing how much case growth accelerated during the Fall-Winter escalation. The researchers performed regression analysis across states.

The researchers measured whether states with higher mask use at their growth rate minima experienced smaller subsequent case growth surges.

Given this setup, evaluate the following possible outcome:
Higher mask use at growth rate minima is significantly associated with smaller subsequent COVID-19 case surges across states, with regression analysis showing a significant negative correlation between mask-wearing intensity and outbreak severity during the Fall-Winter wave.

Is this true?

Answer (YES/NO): NO